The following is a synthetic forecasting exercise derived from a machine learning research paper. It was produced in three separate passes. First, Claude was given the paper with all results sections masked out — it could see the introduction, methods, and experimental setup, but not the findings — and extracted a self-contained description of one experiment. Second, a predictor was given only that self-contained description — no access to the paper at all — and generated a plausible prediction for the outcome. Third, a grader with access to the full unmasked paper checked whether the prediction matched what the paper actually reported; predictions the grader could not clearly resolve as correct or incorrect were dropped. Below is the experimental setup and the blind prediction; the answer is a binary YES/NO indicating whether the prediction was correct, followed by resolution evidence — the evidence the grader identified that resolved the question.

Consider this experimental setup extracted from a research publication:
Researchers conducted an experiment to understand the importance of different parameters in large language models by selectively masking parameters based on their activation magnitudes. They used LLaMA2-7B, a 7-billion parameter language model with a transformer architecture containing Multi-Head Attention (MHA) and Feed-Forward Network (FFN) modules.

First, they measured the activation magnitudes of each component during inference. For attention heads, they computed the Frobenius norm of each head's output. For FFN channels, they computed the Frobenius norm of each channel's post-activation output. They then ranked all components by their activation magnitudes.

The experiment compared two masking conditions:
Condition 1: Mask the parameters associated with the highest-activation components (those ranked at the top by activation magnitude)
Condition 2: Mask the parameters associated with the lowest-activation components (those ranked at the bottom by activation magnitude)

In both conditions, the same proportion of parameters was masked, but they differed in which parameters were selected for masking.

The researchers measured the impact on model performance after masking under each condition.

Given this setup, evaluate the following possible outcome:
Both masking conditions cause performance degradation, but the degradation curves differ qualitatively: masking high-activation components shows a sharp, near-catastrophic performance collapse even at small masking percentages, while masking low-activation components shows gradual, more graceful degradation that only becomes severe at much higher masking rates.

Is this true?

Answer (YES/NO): NO